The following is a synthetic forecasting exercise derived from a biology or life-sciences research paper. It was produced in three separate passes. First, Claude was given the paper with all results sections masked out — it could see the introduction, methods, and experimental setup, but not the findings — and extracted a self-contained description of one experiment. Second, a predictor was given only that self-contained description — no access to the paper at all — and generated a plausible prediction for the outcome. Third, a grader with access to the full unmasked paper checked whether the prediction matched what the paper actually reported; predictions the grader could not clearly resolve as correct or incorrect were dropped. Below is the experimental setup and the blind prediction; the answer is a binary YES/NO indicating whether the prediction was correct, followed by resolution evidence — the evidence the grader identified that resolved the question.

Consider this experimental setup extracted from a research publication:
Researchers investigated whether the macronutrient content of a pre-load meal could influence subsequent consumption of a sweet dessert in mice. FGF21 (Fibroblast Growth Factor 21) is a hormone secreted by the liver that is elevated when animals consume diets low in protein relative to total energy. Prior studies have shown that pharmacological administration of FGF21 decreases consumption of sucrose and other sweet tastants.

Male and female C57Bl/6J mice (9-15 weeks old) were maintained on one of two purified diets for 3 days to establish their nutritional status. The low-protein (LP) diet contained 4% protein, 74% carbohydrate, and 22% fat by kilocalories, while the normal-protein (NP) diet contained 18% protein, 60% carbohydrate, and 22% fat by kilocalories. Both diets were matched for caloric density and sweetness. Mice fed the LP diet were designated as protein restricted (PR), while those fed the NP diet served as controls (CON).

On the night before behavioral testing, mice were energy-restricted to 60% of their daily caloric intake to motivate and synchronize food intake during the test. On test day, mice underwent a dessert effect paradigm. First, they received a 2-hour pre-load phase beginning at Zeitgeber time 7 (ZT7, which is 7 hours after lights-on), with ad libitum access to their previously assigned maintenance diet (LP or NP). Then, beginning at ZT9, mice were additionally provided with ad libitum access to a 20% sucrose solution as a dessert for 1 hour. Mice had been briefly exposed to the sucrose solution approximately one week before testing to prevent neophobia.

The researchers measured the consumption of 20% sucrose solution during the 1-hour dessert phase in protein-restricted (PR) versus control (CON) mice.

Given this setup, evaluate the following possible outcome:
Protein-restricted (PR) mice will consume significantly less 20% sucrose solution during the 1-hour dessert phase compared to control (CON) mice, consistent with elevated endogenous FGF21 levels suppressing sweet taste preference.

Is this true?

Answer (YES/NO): NO